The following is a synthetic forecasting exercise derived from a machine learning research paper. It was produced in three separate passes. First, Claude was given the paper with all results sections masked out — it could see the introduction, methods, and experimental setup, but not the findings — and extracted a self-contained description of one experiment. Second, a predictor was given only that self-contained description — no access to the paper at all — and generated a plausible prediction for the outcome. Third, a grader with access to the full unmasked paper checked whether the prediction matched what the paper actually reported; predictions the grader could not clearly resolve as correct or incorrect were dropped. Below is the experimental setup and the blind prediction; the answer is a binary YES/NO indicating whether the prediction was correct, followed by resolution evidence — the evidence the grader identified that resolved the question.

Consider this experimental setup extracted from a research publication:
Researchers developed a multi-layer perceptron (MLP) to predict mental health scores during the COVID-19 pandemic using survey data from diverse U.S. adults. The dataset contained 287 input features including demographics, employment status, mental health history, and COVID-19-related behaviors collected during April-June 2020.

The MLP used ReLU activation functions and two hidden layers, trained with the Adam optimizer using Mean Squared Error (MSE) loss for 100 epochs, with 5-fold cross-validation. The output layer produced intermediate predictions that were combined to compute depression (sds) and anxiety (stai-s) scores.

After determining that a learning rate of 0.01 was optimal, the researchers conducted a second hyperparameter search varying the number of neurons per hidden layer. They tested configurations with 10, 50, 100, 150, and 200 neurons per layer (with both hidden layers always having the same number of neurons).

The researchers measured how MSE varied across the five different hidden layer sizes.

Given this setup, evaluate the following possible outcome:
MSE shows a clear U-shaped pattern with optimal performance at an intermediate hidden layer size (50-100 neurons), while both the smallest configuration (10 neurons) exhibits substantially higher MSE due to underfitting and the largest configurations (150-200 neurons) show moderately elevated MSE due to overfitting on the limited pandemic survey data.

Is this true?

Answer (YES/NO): YES